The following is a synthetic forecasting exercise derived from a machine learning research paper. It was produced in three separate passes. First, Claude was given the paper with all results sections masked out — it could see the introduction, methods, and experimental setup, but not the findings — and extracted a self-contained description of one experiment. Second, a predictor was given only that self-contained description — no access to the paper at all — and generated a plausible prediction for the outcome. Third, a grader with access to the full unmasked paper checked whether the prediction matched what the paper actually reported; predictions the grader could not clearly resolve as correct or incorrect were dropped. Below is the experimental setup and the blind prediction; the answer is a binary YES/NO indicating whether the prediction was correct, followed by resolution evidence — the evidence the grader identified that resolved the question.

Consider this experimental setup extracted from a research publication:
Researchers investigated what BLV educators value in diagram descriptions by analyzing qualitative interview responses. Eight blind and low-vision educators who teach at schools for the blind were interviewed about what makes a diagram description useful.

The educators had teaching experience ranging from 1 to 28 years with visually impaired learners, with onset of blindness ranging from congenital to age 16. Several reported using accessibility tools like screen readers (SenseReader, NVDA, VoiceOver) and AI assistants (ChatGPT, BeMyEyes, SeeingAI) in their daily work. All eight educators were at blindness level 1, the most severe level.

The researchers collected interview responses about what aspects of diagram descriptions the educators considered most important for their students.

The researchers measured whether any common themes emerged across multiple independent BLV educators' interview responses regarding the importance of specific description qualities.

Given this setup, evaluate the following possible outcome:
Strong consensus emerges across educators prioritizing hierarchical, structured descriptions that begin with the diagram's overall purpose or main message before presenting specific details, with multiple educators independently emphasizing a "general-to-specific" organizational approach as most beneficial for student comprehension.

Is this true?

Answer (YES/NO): NO